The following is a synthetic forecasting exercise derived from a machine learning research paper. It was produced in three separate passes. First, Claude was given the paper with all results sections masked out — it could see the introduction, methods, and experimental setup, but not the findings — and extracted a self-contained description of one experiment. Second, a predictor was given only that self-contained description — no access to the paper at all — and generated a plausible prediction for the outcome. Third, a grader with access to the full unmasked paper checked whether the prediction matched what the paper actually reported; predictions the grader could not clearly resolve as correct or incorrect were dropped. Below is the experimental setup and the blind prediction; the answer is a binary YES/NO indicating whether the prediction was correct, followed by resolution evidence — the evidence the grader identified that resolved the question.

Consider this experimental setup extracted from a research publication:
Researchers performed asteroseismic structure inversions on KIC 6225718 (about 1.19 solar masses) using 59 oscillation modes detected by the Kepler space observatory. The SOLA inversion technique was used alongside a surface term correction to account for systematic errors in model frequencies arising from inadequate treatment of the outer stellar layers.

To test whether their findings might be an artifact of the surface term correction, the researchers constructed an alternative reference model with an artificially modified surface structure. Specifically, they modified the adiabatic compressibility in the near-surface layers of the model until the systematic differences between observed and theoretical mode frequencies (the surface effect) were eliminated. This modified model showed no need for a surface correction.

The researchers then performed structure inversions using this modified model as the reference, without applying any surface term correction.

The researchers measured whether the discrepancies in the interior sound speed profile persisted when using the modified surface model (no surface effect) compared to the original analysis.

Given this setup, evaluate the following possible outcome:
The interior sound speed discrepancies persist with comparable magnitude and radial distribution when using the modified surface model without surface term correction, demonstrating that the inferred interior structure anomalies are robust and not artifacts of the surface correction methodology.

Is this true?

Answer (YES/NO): YES